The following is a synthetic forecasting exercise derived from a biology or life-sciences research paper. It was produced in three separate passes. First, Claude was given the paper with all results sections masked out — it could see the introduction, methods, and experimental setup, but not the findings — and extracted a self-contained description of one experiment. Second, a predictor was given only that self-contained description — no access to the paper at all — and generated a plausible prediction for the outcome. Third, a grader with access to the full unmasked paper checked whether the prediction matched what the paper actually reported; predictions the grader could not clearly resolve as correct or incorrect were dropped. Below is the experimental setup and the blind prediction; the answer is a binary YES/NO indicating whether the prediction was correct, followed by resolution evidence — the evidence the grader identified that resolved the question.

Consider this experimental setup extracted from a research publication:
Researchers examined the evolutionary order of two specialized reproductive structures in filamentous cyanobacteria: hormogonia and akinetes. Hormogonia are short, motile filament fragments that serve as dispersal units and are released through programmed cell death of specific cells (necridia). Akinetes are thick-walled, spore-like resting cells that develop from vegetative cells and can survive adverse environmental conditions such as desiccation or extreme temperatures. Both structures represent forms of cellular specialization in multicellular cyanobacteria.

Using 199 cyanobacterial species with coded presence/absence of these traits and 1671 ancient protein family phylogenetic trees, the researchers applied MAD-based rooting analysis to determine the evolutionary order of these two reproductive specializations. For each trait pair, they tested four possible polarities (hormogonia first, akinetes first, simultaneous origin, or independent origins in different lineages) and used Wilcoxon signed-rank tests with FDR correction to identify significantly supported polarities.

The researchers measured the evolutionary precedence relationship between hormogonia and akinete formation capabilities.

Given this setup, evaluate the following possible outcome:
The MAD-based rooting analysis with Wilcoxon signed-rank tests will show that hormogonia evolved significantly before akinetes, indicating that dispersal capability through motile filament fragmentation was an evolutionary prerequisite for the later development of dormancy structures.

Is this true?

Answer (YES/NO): YES